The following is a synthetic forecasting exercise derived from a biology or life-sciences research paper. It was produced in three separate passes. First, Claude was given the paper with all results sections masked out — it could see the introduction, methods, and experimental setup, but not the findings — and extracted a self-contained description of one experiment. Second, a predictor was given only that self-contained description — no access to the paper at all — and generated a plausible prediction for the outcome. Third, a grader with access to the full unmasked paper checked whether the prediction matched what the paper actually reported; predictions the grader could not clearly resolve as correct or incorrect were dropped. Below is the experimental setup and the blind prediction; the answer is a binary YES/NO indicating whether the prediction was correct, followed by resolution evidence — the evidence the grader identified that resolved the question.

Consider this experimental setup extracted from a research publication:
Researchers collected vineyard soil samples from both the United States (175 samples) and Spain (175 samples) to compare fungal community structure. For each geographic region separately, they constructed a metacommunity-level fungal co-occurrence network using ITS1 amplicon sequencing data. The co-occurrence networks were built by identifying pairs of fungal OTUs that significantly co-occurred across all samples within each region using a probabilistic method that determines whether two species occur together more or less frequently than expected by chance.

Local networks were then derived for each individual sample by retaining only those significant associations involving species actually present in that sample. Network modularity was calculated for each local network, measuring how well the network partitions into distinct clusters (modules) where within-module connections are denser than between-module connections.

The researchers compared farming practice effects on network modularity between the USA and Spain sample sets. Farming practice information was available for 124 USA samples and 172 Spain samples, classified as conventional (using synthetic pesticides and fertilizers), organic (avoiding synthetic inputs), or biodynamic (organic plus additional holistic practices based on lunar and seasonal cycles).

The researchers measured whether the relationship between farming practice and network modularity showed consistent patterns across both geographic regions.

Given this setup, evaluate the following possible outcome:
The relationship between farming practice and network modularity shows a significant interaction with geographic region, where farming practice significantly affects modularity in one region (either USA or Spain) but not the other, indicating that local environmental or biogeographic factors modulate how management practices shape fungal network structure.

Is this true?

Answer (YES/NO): NO